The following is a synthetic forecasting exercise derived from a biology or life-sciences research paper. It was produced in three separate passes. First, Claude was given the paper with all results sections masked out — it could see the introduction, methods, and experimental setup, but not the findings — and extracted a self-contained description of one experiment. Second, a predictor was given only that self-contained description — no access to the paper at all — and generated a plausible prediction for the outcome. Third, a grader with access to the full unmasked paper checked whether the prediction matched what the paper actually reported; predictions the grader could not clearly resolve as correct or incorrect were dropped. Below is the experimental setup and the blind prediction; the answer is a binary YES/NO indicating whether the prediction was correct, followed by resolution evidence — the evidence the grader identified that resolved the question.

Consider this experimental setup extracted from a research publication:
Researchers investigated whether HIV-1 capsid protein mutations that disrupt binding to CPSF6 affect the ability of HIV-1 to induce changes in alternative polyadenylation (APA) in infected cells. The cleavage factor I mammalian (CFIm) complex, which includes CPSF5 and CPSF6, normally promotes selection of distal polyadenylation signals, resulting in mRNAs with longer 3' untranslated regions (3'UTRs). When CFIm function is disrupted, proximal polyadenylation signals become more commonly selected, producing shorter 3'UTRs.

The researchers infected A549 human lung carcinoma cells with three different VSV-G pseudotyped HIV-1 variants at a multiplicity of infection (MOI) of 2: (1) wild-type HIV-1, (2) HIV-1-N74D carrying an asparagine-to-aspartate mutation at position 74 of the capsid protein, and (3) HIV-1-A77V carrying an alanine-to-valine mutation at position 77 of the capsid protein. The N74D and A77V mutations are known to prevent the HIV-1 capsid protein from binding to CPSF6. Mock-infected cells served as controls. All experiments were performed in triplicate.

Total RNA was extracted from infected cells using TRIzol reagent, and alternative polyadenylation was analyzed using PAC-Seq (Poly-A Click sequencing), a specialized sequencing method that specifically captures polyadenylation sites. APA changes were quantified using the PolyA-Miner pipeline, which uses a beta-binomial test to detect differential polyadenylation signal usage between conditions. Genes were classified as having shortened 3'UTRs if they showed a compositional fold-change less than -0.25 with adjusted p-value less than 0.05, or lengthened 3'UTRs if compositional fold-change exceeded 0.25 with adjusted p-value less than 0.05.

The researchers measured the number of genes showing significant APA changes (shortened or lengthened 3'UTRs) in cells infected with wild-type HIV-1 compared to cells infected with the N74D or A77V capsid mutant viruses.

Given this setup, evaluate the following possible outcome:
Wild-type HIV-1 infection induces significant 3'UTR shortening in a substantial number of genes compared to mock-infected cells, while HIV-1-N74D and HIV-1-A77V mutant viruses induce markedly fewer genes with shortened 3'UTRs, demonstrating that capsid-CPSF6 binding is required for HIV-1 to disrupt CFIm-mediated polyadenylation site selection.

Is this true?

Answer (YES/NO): YES